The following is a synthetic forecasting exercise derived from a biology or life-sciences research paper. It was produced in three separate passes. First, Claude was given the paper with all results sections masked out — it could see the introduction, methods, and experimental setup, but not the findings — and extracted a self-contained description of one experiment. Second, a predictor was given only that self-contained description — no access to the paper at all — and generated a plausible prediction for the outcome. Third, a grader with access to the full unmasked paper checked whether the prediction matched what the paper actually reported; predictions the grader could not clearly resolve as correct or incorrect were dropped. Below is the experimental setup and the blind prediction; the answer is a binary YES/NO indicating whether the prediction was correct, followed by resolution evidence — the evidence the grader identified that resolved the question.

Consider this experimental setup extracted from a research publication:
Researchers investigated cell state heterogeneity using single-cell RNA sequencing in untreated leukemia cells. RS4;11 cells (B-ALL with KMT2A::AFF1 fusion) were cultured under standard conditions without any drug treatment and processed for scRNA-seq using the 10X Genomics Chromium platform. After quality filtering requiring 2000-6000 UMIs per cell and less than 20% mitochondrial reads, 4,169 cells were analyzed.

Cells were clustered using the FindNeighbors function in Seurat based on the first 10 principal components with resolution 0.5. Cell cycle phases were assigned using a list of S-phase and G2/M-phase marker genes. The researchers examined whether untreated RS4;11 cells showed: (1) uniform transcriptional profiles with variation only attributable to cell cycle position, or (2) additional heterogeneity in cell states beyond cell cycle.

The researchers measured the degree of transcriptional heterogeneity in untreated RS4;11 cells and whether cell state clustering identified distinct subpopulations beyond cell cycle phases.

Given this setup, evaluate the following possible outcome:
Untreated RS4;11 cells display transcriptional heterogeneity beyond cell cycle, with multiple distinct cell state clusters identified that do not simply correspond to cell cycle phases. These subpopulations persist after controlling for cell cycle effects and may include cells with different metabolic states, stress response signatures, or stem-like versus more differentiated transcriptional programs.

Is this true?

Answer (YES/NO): NO